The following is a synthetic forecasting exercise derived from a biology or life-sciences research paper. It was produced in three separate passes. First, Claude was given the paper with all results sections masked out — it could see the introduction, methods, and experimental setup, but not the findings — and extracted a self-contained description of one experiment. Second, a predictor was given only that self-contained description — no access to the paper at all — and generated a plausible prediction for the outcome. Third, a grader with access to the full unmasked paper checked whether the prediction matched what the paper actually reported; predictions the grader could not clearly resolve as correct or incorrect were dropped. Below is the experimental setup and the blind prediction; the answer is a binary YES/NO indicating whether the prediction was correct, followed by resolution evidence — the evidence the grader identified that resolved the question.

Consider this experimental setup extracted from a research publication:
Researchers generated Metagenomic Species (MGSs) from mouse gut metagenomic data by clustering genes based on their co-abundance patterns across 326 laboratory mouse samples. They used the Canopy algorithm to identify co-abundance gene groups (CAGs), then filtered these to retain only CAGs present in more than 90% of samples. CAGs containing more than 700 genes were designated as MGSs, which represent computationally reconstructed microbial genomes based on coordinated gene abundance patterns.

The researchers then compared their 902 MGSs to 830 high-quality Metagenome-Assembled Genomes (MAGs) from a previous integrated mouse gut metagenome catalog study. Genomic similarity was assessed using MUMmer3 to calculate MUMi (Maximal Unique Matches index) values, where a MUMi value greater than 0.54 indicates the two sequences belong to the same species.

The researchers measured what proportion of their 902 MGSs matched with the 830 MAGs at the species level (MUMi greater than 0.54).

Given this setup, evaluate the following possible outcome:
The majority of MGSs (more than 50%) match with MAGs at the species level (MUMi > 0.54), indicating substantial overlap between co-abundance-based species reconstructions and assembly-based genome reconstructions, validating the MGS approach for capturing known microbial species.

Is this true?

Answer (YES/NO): YES